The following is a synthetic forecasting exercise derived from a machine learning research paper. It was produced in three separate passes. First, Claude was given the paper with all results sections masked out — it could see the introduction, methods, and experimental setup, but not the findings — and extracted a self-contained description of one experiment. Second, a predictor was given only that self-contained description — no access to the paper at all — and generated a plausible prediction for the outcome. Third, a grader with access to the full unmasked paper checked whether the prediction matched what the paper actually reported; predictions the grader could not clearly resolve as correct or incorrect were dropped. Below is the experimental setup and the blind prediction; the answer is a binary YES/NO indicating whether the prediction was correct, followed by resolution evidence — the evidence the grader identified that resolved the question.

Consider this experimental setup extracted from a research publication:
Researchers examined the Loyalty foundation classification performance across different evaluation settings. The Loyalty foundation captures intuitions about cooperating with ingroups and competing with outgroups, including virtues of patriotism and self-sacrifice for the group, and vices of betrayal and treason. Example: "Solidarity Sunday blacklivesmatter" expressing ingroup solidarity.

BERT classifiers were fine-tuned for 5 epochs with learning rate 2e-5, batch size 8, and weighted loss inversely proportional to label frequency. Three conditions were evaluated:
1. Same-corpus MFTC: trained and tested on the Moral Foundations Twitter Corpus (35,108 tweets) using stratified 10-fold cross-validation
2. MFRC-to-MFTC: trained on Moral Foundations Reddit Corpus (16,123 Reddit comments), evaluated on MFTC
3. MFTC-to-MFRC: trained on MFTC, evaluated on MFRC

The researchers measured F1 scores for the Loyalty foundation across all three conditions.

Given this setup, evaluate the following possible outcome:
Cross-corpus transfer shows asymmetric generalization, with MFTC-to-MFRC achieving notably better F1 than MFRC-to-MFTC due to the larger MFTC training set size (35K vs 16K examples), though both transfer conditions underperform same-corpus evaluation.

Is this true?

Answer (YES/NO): NO